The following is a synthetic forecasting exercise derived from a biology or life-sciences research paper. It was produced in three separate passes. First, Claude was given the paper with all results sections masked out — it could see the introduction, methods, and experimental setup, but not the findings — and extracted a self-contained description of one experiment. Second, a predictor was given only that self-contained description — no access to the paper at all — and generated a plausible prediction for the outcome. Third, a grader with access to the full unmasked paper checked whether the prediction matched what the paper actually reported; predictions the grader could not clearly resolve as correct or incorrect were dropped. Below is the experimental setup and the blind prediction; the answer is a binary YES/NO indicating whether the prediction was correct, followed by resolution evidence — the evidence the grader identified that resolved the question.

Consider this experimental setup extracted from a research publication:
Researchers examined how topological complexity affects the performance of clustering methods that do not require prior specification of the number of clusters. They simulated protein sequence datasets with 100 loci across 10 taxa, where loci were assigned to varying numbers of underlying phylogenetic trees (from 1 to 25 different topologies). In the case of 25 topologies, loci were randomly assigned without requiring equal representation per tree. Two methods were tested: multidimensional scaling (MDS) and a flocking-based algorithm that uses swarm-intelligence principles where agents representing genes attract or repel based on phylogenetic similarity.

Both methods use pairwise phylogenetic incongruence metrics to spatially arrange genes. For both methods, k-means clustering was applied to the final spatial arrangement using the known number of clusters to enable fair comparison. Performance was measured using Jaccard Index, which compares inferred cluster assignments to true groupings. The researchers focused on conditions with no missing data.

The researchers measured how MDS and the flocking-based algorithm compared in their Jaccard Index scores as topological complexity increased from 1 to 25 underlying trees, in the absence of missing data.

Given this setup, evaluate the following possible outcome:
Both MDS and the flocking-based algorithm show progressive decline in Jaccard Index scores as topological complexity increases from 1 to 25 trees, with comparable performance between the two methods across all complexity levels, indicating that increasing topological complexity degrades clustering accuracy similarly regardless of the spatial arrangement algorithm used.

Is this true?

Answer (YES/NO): YES